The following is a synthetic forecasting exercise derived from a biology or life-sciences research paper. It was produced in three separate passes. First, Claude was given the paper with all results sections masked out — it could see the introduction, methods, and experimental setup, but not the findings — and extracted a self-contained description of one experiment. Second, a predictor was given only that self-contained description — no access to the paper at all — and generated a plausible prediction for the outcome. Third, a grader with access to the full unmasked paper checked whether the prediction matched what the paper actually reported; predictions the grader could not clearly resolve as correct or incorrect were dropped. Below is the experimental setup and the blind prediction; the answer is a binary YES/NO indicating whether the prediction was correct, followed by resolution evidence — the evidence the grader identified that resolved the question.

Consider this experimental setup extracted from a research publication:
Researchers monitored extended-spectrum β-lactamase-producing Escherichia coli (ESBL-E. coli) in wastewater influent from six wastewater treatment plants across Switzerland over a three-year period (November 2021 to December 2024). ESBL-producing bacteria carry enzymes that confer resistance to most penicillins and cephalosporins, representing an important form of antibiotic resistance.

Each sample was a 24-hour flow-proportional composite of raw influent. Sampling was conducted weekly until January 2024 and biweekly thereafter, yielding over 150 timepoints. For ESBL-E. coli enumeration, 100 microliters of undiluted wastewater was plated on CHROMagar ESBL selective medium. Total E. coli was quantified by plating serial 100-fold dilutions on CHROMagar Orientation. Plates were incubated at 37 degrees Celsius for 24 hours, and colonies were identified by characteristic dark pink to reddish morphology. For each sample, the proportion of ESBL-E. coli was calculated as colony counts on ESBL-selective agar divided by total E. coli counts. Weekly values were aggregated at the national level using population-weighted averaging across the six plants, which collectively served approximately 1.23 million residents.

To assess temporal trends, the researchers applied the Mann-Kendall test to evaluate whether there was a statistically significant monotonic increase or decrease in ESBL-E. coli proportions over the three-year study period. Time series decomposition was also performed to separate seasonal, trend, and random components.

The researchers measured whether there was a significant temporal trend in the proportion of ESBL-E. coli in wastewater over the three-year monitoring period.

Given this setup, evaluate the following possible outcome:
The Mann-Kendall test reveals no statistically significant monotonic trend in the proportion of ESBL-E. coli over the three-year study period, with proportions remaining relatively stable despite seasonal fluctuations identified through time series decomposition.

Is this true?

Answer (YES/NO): NO